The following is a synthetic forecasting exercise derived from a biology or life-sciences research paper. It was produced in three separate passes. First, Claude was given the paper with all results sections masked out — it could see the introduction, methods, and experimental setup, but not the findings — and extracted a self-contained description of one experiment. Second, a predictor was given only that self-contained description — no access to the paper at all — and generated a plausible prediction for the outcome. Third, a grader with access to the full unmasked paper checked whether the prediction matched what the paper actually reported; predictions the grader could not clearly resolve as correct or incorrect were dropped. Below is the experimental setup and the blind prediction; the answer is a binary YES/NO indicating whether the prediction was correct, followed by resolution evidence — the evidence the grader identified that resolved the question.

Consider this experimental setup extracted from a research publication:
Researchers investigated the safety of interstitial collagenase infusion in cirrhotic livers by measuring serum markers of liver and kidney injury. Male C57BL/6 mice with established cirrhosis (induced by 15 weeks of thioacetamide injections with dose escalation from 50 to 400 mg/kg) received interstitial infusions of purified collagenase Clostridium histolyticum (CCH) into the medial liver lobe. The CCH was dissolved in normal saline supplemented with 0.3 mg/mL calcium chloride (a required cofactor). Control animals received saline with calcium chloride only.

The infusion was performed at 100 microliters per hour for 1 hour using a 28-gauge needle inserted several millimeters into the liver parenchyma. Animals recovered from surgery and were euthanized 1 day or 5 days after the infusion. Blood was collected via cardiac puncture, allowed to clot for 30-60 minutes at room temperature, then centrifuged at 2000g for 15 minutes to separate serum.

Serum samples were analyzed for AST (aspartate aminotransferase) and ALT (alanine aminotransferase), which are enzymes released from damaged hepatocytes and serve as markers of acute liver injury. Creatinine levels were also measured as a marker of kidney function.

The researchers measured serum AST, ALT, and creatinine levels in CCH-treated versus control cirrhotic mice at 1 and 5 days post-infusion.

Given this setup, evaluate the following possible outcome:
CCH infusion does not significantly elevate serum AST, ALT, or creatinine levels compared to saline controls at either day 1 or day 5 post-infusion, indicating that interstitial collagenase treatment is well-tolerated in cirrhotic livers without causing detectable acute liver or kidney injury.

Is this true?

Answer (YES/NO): YES